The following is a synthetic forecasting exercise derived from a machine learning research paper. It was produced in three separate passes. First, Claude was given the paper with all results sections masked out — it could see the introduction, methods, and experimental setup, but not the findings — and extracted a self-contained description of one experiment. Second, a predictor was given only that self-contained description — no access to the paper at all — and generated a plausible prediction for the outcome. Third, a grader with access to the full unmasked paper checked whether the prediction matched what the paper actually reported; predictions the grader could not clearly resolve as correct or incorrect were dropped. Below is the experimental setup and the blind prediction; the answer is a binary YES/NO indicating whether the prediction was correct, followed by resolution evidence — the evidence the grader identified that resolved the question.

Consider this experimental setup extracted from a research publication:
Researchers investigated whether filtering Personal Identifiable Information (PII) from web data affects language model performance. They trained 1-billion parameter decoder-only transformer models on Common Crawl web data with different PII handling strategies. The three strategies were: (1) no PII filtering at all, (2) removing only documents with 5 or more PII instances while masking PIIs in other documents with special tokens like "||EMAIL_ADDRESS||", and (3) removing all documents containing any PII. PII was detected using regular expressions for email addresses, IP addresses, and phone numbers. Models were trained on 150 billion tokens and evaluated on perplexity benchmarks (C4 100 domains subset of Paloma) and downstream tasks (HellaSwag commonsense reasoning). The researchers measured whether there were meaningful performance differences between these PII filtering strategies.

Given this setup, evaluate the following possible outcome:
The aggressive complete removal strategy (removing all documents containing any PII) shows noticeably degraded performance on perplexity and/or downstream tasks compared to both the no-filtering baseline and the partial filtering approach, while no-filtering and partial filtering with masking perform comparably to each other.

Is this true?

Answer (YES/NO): NO